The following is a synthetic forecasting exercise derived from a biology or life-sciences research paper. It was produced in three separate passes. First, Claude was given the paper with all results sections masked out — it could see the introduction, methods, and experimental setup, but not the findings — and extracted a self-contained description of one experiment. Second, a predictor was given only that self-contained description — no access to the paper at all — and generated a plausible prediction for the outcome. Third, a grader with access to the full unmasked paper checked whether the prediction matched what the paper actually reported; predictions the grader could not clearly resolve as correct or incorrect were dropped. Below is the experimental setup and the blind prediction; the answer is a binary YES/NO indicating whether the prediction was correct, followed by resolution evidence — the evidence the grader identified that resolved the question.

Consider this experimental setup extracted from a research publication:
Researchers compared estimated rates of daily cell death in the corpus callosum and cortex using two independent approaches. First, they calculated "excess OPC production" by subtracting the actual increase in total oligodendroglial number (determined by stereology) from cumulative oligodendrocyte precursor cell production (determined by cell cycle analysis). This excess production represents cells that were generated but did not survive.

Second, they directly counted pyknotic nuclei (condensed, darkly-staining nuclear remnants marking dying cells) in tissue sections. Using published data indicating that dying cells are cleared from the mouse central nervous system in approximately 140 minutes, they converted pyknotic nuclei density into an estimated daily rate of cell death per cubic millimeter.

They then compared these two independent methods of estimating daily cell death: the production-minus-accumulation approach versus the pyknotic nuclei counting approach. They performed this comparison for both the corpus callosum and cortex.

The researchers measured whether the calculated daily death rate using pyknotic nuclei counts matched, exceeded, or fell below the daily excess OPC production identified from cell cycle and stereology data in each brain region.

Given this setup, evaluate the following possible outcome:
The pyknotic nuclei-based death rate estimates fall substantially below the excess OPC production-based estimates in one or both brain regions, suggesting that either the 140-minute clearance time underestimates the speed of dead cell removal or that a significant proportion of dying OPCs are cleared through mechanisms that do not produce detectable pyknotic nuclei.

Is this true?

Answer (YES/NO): NO